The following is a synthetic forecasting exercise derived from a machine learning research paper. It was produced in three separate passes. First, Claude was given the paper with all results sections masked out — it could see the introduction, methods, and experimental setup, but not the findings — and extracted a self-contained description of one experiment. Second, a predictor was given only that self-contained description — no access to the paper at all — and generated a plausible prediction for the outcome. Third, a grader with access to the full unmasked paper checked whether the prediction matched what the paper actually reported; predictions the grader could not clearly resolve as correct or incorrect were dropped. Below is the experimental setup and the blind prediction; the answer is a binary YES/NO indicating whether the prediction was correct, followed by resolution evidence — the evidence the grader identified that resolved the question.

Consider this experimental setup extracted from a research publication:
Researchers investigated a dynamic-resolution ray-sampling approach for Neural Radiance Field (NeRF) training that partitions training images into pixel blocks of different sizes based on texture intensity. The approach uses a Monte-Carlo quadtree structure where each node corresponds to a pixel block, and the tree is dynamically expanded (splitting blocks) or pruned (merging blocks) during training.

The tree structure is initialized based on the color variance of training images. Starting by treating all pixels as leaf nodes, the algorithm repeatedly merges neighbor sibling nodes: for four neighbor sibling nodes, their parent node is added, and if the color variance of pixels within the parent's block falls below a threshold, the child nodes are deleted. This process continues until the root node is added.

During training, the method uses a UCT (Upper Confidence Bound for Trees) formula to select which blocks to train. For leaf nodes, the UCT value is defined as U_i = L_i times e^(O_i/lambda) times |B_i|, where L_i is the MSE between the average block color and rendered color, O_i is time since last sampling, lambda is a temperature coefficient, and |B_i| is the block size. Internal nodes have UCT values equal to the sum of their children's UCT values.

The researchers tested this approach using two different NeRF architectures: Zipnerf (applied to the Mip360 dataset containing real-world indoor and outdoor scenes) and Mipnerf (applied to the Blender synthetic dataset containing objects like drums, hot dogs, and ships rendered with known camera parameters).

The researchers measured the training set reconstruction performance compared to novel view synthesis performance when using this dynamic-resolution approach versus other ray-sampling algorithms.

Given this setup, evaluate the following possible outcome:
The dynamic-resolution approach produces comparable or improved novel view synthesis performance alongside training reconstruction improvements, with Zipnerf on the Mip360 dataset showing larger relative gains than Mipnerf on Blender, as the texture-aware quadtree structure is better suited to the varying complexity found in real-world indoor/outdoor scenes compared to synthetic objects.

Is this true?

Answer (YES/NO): NO